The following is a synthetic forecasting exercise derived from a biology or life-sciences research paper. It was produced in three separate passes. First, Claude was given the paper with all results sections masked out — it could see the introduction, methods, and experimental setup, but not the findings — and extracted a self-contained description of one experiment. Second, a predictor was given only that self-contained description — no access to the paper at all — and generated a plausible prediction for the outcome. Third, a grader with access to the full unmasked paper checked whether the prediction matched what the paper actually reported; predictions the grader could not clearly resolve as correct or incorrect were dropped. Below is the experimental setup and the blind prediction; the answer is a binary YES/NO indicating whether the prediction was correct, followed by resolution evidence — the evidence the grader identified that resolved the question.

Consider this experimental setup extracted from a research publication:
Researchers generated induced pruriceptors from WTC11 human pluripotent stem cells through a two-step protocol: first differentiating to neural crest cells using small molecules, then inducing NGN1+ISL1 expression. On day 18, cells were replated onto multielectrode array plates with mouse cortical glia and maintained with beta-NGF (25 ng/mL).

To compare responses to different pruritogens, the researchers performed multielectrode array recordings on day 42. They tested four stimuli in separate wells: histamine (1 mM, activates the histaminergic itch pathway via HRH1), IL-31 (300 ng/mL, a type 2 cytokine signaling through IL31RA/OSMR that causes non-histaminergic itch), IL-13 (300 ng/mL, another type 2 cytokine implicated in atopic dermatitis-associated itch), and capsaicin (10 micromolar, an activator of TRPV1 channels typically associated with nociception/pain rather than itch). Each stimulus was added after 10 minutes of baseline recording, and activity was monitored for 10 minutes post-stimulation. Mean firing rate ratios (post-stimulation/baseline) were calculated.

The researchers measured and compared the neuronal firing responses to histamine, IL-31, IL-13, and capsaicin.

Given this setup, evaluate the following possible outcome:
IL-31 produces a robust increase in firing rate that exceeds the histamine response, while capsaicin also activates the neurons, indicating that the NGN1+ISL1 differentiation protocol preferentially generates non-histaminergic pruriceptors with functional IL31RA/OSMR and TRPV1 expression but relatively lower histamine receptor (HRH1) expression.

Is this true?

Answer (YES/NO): NO